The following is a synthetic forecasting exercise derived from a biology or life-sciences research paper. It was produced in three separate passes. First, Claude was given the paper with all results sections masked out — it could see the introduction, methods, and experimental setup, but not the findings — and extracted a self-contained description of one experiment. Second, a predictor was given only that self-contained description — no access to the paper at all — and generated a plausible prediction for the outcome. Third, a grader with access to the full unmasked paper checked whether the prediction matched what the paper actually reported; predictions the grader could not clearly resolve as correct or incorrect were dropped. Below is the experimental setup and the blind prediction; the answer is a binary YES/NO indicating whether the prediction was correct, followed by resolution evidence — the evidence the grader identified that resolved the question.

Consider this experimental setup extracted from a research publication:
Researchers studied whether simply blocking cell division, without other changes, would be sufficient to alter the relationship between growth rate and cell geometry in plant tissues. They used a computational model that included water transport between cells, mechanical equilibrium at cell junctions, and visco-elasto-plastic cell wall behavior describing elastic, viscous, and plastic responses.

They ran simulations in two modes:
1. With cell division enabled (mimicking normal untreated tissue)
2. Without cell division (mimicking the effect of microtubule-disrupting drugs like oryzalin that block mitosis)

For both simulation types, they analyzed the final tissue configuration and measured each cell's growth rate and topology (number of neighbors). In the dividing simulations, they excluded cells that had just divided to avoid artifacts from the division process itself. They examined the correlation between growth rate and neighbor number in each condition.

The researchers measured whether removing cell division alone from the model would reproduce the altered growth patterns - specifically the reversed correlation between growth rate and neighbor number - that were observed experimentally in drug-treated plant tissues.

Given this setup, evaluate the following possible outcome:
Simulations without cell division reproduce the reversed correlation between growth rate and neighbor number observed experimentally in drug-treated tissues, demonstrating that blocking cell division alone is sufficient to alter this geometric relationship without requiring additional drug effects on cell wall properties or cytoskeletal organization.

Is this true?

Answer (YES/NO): NO